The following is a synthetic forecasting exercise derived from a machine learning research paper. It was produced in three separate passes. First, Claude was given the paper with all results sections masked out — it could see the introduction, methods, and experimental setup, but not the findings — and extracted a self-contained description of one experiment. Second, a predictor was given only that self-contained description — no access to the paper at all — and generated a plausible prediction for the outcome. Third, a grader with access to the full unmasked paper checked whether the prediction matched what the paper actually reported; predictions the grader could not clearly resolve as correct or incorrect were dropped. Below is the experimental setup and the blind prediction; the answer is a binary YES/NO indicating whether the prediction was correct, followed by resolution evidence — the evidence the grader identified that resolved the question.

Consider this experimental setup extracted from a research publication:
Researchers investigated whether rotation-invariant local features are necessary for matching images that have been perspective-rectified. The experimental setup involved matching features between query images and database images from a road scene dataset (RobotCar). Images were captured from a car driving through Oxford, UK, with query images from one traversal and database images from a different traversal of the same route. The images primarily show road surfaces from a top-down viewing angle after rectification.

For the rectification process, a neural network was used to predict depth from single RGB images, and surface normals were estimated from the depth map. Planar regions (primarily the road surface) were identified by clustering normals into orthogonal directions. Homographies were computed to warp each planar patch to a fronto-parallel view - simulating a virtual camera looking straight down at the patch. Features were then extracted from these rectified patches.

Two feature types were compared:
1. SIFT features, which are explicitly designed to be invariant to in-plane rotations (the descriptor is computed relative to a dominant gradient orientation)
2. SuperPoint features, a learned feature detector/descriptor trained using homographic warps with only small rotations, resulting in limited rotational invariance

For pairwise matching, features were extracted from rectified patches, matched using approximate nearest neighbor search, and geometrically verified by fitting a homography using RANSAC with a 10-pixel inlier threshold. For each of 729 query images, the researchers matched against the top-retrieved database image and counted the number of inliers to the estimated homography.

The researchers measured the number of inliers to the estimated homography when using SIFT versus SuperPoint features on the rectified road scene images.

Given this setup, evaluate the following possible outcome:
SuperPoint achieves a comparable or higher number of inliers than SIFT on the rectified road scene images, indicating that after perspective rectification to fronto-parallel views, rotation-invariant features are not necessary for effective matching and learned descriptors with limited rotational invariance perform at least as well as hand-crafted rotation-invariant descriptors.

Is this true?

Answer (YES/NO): NO